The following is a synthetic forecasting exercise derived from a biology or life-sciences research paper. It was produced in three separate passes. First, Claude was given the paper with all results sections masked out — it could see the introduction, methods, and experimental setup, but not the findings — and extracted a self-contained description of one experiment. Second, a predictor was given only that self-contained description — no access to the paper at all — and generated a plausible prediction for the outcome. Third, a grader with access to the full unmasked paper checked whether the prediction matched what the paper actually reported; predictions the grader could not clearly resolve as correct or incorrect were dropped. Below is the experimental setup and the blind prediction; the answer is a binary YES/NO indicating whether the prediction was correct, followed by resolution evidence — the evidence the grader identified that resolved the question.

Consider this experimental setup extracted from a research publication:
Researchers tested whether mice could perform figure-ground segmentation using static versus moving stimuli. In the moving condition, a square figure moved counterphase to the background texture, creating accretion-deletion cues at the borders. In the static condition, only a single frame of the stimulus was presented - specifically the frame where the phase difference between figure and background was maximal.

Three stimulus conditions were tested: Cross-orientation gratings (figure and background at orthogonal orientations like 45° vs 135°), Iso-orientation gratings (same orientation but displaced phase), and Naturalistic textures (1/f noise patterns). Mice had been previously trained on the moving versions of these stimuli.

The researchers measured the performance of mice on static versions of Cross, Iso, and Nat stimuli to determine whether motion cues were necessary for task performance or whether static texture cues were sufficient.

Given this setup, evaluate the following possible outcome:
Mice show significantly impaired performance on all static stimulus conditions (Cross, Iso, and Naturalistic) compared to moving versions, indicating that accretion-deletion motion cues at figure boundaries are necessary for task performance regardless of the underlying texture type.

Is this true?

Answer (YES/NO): NO